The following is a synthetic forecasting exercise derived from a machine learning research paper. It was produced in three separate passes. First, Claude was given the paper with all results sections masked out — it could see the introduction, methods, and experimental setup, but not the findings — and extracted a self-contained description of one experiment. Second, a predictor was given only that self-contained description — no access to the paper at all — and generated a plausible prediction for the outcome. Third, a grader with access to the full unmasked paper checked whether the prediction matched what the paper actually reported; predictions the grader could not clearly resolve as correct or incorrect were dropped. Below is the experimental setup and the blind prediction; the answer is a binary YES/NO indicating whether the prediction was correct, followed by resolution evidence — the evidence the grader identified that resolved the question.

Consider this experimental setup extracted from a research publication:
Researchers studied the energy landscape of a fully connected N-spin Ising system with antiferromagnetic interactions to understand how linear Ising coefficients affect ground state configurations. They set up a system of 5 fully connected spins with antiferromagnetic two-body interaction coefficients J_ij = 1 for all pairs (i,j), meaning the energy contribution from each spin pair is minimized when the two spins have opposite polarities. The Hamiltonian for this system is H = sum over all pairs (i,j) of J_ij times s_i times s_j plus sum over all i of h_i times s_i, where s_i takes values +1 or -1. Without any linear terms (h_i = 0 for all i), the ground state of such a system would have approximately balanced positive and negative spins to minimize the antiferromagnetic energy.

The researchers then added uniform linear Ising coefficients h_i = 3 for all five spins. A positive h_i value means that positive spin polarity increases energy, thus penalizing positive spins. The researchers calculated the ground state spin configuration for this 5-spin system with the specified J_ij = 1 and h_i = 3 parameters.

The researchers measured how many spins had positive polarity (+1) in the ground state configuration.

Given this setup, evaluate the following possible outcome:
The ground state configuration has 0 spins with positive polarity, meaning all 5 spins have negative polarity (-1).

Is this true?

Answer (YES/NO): NO